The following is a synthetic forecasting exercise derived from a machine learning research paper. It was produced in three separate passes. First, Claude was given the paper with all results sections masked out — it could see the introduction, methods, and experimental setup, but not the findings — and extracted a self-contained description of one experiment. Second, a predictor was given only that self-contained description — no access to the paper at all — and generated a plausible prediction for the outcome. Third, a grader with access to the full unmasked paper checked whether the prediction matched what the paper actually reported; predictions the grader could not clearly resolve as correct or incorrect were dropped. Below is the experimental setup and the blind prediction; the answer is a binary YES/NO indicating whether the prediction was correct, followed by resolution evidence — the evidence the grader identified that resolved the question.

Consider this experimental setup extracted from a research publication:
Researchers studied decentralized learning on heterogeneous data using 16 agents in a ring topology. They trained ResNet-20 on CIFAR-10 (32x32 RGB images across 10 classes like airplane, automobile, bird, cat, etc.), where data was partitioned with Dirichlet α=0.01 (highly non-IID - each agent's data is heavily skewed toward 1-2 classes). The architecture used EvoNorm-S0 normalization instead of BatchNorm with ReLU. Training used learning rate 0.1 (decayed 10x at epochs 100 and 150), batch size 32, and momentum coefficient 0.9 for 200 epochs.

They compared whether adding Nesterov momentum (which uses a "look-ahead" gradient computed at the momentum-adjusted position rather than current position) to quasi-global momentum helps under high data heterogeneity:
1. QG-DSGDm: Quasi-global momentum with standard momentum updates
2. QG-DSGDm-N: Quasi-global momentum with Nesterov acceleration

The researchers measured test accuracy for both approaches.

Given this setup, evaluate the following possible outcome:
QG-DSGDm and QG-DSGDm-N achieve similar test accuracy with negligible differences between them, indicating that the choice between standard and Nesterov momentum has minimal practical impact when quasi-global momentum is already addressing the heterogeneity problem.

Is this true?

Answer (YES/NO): NO